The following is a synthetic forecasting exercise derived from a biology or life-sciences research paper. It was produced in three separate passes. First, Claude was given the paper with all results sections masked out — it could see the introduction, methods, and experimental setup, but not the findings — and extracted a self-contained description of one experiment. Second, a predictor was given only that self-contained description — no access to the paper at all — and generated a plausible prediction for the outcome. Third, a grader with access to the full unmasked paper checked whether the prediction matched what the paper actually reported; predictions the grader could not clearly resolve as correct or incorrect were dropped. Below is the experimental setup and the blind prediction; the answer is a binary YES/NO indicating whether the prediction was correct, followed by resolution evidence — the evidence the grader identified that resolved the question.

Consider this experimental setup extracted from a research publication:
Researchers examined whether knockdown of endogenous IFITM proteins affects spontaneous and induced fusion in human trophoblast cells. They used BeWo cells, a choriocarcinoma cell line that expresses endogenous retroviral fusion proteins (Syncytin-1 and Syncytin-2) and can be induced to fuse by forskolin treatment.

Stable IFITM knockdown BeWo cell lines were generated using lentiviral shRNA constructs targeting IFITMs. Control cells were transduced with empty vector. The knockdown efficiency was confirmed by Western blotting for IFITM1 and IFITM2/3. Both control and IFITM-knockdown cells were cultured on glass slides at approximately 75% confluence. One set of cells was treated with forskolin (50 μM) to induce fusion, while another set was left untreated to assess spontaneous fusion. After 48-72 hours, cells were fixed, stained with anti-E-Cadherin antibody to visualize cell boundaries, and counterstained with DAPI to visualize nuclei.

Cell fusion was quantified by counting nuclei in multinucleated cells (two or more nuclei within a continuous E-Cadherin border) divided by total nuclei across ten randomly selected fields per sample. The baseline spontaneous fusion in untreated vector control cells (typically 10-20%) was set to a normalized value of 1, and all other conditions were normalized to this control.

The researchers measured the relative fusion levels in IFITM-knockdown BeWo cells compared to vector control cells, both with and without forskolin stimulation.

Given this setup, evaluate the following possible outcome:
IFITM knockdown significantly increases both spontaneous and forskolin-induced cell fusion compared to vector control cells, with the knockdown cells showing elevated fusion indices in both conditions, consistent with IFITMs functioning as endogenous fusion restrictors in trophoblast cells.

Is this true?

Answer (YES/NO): YES